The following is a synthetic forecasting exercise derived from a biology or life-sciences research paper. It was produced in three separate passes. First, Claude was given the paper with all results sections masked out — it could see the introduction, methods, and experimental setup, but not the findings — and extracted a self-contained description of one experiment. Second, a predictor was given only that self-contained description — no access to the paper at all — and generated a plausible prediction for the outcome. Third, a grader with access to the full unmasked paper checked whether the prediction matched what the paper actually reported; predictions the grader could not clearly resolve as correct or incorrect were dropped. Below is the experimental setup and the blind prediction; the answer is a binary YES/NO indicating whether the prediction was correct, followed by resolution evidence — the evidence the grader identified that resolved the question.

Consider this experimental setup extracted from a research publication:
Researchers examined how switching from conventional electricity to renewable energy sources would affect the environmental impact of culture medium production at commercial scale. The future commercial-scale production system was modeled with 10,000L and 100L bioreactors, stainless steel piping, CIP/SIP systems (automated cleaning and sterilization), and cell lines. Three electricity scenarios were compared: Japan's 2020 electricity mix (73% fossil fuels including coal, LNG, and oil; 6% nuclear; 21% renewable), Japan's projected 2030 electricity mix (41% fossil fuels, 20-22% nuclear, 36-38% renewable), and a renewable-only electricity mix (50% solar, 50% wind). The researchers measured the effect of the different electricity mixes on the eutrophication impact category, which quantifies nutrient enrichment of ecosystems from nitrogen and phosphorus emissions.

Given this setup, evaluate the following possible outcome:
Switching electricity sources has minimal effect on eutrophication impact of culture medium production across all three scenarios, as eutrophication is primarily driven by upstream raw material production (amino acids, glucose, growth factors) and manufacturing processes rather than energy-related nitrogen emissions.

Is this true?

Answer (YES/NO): YES